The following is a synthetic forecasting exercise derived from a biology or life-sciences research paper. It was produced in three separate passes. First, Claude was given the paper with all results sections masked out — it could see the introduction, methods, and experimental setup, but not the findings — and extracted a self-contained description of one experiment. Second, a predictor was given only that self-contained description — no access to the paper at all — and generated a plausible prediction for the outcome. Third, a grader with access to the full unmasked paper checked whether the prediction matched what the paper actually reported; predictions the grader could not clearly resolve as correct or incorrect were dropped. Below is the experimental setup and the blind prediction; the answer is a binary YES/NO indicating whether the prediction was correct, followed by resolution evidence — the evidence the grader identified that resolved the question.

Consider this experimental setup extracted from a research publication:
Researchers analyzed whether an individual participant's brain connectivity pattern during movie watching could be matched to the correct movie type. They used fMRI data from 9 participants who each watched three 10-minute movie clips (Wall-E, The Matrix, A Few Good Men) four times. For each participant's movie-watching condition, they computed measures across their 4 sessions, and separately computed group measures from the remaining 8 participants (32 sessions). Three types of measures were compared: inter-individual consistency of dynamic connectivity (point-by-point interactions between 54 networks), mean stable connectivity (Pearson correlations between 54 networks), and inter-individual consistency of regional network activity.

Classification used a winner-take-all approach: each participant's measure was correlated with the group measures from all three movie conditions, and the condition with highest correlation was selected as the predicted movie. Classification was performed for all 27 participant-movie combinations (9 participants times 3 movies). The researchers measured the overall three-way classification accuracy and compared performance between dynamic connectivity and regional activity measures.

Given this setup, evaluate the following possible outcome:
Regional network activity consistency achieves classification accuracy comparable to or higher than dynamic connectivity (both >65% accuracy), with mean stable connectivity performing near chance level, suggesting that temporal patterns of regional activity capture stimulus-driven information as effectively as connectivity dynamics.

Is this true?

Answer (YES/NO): NO